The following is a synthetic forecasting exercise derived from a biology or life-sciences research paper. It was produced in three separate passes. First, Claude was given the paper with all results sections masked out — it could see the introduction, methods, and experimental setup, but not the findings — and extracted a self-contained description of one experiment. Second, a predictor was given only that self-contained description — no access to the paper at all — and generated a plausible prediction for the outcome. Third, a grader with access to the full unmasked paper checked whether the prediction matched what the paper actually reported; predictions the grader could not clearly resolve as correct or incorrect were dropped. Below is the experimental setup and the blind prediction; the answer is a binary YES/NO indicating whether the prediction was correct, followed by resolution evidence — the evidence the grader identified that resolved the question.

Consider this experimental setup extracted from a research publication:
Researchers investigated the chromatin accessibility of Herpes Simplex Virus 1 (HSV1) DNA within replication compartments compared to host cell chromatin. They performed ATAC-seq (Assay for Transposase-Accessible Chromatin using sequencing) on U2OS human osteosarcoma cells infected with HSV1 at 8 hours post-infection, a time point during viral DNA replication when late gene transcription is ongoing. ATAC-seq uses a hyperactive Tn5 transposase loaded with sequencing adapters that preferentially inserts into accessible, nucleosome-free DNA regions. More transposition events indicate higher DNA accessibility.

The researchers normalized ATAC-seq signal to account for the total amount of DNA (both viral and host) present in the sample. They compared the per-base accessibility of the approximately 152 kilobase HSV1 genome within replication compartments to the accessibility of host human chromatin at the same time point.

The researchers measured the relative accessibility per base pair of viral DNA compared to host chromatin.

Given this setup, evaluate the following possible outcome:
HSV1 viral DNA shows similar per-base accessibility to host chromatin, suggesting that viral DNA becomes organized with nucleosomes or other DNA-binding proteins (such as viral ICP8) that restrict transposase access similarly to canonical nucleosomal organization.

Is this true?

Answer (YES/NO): NO